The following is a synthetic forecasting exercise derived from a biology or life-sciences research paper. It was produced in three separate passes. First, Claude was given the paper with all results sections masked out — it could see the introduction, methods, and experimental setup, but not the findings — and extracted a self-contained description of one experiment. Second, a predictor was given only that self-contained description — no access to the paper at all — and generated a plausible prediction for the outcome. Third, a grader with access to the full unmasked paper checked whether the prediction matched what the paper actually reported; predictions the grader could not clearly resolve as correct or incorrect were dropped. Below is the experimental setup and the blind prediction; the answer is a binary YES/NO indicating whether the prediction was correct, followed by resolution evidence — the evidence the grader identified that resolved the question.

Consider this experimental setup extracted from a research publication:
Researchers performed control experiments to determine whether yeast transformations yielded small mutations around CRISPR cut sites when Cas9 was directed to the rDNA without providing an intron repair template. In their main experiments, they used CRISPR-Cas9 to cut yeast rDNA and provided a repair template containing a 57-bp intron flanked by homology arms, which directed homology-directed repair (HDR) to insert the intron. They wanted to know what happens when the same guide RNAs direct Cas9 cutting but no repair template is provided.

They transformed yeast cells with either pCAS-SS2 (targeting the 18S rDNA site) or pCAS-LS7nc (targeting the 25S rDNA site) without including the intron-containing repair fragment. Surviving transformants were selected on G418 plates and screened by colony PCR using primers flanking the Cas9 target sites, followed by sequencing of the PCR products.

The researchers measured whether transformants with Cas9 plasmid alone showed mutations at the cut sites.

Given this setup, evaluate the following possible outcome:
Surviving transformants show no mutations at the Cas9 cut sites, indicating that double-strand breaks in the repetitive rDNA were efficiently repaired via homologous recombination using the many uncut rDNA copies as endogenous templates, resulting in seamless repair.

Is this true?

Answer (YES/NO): NO